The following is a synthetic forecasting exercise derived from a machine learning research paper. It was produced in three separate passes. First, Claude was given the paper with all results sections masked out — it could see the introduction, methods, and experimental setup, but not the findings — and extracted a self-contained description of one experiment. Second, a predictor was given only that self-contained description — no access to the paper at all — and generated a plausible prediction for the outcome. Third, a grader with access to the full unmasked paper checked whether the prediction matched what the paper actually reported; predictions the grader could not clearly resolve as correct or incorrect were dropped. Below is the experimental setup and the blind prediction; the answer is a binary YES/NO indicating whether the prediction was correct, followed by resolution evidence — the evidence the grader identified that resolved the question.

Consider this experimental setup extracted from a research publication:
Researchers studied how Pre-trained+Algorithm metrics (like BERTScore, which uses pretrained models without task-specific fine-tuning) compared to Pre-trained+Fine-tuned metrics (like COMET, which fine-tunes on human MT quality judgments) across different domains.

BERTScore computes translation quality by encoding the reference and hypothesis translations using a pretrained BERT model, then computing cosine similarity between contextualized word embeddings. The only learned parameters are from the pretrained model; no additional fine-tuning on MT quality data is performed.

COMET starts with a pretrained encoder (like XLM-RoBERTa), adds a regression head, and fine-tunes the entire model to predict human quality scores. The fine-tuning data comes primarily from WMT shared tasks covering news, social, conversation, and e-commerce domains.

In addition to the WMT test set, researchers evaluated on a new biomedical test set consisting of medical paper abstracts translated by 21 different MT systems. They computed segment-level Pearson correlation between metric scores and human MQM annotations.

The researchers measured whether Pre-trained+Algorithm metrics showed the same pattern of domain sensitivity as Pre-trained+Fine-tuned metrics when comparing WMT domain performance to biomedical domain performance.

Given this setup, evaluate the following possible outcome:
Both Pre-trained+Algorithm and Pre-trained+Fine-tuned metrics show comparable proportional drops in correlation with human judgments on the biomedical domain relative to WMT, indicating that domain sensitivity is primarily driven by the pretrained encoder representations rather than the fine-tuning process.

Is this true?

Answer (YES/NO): NO